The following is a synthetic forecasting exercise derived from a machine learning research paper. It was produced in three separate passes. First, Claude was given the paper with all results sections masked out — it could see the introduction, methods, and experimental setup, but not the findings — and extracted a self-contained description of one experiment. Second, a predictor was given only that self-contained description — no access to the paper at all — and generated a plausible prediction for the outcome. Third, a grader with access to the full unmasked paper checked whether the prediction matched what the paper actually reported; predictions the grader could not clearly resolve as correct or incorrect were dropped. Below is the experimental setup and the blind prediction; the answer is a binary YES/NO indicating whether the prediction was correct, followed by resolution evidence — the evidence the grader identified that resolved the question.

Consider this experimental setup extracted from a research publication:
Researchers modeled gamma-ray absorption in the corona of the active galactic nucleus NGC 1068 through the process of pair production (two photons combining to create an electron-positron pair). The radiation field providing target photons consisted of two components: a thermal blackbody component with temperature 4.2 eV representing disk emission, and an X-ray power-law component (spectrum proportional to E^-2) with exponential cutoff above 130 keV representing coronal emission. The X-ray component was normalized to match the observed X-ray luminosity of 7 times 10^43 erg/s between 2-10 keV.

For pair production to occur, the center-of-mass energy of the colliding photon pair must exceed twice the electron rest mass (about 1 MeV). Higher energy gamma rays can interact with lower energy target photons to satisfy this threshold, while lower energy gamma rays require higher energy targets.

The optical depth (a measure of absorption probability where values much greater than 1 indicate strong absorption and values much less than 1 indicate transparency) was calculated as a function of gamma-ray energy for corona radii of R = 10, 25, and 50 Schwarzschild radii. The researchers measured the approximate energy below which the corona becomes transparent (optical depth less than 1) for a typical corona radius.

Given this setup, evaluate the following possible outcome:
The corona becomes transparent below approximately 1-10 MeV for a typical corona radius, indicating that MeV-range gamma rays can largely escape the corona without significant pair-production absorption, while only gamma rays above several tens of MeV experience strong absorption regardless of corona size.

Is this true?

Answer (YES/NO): NO